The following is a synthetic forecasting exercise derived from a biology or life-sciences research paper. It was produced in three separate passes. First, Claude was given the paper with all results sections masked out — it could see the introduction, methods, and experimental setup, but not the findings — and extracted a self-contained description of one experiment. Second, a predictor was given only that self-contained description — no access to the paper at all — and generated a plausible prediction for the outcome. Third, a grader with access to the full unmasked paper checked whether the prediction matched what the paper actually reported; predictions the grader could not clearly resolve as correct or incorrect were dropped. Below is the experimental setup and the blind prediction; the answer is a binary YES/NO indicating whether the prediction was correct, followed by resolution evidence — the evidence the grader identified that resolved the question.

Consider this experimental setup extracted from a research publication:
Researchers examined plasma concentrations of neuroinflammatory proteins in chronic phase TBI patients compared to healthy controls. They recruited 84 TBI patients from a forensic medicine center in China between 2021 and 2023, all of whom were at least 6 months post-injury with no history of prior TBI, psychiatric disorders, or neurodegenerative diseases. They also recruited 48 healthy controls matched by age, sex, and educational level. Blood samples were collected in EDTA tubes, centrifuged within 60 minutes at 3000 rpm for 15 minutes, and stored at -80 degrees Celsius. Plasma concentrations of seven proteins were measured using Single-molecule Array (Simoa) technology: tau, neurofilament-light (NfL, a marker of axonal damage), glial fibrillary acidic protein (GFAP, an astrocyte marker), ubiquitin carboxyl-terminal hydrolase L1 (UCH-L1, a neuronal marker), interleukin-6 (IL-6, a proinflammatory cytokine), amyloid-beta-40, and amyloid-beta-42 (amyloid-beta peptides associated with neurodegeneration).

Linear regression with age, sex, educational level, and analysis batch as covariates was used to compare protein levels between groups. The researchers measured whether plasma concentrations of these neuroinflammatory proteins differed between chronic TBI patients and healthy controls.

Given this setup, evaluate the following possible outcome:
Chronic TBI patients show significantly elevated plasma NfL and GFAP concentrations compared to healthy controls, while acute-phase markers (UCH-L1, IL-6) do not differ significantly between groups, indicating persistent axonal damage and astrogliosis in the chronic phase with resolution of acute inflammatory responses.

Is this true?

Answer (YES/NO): NO